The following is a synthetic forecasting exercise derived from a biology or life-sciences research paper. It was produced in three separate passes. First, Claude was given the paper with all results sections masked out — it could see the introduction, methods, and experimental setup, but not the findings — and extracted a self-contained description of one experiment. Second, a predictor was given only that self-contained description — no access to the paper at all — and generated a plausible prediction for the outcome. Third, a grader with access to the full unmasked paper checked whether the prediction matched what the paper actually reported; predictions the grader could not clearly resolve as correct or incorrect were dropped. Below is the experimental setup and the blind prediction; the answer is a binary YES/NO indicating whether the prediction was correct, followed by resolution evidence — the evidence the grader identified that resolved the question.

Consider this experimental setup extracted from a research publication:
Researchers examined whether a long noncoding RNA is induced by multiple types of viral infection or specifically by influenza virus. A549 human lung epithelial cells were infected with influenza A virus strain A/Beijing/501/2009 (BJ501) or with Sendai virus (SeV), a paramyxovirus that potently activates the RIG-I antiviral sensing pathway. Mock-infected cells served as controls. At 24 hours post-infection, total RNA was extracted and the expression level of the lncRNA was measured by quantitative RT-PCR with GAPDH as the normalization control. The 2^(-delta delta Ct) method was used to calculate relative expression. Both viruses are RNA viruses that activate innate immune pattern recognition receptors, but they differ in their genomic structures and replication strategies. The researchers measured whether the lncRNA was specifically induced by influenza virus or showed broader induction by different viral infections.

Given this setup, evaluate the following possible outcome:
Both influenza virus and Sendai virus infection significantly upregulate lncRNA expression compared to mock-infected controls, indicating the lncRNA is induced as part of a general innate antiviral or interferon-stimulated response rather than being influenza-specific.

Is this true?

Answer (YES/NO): YES